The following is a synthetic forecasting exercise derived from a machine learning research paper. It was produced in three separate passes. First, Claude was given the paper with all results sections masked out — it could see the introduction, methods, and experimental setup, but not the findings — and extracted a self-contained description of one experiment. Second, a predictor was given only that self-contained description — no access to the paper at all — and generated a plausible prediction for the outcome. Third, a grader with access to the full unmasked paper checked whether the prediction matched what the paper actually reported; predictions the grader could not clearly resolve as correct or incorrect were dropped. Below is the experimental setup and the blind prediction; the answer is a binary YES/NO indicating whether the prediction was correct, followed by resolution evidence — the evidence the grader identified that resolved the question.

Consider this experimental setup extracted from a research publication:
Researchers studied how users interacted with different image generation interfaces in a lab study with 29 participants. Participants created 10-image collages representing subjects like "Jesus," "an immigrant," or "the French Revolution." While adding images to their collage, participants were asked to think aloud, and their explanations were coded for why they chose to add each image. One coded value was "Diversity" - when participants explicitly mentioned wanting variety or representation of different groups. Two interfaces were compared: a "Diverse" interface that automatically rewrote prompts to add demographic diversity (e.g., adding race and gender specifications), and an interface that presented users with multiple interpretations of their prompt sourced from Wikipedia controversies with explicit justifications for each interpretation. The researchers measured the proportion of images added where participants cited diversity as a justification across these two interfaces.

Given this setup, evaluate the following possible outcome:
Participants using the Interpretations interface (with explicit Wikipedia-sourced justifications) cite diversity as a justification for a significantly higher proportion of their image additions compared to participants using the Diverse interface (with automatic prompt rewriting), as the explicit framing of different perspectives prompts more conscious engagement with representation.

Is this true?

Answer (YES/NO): YES